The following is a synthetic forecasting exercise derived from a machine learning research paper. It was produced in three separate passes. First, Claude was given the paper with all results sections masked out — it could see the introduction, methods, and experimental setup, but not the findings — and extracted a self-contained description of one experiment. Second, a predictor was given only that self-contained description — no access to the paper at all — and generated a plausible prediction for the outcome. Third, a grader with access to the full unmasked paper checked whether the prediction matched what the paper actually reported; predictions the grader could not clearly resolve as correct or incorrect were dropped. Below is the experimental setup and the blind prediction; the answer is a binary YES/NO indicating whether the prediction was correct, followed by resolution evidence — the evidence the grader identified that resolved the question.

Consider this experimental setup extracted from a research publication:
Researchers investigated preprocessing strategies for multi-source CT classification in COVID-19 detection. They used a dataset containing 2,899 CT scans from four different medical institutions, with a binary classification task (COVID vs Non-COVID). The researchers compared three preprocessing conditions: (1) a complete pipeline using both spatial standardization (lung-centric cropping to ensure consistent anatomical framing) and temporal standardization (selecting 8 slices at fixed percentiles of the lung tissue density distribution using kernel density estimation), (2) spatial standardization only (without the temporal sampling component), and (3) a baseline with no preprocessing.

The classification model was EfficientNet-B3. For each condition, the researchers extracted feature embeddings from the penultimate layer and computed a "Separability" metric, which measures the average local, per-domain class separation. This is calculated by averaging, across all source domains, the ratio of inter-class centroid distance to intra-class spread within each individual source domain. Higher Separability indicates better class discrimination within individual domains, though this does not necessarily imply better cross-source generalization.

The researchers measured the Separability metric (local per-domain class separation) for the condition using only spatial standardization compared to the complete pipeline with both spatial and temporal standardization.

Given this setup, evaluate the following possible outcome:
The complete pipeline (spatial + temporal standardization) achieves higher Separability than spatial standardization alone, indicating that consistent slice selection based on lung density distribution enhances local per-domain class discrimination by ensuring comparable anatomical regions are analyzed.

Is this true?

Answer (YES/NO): NO